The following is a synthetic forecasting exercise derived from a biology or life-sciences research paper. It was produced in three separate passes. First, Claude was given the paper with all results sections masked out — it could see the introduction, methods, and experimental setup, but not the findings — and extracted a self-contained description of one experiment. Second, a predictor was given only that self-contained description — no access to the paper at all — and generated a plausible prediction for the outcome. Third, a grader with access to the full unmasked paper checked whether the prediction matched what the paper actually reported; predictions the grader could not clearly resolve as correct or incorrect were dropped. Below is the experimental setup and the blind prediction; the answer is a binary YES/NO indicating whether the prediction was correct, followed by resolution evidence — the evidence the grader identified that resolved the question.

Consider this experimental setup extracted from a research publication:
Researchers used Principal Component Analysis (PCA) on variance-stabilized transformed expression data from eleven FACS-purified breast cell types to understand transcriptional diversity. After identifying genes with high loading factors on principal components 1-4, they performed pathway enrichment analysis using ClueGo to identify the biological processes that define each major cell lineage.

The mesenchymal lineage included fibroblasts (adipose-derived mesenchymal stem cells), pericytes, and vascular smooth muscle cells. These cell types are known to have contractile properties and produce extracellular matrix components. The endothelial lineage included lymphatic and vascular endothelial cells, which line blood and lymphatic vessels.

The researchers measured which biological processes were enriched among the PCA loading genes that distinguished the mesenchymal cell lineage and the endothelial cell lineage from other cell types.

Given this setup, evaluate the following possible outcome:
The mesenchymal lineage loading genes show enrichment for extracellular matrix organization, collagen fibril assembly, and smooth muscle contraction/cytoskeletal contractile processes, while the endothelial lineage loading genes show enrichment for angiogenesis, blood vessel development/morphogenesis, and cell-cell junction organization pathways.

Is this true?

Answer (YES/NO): NO